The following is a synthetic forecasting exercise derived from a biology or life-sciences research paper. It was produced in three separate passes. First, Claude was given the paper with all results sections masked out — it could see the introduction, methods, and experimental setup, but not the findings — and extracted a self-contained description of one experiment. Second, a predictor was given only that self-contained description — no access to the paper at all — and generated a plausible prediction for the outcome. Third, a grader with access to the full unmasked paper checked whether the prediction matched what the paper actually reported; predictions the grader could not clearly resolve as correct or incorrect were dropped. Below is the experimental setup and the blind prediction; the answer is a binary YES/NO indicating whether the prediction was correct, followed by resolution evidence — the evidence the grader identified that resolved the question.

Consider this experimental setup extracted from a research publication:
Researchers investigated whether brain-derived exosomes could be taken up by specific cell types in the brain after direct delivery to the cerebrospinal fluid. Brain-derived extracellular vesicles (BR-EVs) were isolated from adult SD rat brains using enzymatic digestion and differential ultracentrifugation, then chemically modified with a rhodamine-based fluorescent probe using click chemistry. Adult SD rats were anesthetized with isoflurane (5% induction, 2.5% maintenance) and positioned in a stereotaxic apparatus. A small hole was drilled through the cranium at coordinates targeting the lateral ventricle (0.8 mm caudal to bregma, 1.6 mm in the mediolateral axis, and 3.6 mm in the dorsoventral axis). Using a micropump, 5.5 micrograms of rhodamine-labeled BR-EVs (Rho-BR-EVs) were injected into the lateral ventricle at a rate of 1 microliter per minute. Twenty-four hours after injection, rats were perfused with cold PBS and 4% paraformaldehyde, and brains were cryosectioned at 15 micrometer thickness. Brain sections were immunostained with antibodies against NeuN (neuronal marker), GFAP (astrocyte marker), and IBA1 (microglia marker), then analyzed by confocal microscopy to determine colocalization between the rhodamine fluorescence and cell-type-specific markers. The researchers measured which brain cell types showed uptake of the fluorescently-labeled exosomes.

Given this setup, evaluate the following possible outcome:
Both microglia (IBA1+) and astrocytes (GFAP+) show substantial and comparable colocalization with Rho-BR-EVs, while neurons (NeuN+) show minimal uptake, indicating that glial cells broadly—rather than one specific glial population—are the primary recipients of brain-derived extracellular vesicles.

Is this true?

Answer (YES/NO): NO